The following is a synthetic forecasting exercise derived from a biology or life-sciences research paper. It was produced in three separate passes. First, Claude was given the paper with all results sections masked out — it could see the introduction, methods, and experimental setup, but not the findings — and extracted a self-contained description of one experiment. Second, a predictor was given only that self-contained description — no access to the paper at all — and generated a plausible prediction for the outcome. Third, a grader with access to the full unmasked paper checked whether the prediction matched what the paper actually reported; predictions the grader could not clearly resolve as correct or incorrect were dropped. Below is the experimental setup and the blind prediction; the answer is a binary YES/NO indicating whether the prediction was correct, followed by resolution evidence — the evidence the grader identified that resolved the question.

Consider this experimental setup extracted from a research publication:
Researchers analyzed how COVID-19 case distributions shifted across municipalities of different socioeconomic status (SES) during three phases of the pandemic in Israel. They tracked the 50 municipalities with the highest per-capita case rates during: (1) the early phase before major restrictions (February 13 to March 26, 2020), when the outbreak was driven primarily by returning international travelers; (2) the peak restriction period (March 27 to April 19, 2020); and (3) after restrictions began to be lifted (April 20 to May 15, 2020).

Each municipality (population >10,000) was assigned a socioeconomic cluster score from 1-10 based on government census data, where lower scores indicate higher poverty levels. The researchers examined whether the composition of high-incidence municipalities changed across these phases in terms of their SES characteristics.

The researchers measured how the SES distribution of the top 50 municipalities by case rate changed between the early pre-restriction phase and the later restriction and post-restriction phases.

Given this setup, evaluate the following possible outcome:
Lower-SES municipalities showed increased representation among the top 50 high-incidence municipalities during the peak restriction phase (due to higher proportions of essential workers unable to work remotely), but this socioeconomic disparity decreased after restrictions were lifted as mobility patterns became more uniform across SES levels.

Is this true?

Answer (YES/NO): NO